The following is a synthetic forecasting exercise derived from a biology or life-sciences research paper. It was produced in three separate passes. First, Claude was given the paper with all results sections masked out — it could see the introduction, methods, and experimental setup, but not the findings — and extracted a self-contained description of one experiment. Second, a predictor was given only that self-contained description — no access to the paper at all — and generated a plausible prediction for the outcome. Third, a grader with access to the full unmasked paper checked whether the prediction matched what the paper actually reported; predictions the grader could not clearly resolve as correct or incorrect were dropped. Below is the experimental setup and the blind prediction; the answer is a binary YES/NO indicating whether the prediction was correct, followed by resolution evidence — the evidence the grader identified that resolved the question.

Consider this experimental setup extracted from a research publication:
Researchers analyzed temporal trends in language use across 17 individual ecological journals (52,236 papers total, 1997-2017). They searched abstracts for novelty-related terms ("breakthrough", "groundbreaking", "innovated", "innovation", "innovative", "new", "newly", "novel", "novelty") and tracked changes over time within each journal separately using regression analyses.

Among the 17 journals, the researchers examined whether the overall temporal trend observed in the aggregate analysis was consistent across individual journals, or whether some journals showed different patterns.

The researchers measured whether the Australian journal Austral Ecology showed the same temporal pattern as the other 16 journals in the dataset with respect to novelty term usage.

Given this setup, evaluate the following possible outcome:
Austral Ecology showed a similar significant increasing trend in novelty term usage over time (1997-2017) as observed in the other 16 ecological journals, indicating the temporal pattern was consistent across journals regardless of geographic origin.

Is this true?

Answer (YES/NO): NO